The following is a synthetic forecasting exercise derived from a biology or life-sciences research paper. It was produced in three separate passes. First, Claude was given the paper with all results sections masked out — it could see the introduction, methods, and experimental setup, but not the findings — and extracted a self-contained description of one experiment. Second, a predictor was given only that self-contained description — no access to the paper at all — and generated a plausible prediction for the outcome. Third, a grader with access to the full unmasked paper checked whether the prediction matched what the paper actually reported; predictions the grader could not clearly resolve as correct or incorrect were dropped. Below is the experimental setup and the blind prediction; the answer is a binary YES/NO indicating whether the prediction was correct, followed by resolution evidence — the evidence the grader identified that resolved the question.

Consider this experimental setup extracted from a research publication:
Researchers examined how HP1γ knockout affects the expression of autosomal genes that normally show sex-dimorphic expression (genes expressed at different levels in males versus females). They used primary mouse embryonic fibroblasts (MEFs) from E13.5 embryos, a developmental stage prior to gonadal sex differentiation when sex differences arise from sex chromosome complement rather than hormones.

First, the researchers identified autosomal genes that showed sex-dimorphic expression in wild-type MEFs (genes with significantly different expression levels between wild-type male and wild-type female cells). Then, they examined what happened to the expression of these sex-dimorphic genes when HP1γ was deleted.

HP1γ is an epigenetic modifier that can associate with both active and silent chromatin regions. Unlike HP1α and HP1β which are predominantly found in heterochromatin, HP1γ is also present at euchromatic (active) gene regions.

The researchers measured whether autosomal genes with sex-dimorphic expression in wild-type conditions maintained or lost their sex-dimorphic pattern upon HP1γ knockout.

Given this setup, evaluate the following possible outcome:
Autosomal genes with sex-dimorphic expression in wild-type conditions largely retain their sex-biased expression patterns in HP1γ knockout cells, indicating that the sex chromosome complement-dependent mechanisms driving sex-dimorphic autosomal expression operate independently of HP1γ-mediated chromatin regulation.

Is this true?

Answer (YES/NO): NO